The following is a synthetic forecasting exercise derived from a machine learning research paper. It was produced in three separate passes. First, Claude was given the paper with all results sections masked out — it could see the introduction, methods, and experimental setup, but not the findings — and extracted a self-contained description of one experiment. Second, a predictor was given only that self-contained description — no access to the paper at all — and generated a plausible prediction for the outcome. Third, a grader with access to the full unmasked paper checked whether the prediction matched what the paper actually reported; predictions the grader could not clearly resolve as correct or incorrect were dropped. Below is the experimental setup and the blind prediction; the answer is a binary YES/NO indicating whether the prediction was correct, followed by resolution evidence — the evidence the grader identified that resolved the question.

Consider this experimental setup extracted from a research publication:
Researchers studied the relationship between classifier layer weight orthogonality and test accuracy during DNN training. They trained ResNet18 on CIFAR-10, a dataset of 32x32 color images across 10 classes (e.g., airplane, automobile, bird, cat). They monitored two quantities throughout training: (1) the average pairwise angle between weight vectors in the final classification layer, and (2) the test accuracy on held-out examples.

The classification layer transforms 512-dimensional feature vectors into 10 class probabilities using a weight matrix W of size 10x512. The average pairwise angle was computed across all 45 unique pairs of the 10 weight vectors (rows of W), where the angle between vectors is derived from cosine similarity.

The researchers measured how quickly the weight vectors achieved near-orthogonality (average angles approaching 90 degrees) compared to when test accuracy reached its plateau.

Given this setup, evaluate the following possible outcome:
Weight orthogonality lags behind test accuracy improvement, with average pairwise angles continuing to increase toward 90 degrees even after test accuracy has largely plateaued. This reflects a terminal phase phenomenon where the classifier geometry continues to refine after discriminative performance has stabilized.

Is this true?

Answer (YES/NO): NO